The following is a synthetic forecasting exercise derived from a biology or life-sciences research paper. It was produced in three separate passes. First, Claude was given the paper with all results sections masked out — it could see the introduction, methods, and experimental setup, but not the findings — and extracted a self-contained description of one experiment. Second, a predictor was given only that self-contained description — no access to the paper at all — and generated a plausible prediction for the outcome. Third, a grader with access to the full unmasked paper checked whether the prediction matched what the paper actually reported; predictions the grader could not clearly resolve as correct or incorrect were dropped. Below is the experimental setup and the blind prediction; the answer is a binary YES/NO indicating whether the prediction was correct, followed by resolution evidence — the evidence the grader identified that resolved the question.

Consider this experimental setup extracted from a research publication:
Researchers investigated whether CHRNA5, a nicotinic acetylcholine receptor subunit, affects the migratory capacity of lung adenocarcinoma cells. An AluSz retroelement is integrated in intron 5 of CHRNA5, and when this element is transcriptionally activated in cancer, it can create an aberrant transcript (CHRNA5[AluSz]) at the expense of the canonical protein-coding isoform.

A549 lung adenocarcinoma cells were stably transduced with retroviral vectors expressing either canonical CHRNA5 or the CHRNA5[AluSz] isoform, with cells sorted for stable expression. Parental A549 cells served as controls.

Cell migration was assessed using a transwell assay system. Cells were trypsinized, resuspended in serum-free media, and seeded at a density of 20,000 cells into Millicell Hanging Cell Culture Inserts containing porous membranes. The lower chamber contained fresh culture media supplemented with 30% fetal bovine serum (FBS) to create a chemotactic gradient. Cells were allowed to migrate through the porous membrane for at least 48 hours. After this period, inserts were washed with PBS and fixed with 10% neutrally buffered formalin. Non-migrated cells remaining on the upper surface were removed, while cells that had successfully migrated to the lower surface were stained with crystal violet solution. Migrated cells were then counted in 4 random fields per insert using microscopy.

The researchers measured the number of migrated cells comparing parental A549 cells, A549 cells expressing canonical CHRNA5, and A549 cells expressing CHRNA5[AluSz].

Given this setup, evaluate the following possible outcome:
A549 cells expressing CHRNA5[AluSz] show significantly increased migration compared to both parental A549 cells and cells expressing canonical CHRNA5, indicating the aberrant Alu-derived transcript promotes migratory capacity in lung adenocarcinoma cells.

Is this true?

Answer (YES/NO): NO